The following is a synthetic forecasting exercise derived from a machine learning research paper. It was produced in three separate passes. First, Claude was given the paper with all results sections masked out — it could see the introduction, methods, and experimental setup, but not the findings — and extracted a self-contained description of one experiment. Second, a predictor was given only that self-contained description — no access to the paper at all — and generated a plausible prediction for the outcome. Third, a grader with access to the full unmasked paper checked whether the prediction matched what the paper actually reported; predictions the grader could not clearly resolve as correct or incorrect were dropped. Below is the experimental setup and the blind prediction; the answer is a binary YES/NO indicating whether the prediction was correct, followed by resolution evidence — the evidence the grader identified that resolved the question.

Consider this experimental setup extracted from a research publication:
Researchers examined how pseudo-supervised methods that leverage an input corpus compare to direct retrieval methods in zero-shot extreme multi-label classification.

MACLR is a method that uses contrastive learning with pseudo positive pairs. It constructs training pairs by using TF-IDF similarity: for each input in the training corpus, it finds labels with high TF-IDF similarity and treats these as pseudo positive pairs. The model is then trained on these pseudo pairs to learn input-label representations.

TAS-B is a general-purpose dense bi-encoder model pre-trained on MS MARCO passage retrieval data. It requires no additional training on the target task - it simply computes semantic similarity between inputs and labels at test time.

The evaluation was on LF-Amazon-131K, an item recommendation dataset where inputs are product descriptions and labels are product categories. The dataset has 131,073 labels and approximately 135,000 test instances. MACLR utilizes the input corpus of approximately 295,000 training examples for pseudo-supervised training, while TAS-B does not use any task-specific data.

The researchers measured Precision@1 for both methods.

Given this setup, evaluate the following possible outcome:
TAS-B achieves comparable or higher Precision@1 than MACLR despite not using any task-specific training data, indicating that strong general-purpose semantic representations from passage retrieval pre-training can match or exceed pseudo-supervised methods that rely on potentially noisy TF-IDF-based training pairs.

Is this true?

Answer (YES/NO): YES